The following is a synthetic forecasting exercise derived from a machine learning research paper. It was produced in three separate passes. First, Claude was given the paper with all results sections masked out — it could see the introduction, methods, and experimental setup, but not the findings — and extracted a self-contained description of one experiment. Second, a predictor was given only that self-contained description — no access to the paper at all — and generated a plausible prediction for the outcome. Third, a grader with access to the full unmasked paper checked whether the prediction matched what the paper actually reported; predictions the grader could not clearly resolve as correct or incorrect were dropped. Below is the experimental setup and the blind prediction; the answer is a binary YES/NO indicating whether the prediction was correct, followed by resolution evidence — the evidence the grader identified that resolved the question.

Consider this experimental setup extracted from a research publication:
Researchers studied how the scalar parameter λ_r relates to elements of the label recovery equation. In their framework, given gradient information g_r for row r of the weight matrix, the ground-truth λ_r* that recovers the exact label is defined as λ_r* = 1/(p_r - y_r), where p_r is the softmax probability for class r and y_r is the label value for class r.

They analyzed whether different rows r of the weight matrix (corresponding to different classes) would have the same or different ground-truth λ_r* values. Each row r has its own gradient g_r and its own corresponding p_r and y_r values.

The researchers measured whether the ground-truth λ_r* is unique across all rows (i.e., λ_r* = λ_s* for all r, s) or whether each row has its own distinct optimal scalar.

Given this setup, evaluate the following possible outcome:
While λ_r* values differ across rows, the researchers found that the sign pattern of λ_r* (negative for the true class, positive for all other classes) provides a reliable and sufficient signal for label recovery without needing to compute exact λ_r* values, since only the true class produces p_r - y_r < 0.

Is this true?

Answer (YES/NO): NO